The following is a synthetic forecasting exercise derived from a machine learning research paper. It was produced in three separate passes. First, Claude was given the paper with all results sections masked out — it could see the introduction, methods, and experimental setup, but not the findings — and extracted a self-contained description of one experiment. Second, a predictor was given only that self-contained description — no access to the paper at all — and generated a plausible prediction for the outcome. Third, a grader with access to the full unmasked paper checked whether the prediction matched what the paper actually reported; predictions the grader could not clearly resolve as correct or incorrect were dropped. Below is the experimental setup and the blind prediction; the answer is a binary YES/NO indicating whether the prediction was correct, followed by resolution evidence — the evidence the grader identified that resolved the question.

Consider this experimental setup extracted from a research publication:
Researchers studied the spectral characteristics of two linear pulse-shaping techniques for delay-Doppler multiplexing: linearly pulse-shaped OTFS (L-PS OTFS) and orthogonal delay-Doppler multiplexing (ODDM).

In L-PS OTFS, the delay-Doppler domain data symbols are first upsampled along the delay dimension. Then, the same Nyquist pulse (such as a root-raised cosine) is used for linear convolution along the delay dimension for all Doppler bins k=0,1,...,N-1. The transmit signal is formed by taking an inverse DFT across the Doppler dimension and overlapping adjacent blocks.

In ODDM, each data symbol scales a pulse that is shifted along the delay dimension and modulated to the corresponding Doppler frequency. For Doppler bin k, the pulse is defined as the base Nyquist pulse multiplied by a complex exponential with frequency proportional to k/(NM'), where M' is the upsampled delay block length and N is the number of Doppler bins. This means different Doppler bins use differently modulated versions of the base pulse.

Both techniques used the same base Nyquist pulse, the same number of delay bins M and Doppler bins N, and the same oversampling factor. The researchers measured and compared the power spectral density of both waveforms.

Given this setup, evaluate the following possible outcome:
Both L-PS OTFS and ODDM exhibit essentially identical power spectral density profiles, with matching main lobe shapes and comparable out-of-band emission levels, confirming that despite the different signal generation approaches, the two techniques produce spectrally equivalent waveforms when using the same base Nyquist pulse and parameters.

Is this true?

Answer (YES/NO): NO